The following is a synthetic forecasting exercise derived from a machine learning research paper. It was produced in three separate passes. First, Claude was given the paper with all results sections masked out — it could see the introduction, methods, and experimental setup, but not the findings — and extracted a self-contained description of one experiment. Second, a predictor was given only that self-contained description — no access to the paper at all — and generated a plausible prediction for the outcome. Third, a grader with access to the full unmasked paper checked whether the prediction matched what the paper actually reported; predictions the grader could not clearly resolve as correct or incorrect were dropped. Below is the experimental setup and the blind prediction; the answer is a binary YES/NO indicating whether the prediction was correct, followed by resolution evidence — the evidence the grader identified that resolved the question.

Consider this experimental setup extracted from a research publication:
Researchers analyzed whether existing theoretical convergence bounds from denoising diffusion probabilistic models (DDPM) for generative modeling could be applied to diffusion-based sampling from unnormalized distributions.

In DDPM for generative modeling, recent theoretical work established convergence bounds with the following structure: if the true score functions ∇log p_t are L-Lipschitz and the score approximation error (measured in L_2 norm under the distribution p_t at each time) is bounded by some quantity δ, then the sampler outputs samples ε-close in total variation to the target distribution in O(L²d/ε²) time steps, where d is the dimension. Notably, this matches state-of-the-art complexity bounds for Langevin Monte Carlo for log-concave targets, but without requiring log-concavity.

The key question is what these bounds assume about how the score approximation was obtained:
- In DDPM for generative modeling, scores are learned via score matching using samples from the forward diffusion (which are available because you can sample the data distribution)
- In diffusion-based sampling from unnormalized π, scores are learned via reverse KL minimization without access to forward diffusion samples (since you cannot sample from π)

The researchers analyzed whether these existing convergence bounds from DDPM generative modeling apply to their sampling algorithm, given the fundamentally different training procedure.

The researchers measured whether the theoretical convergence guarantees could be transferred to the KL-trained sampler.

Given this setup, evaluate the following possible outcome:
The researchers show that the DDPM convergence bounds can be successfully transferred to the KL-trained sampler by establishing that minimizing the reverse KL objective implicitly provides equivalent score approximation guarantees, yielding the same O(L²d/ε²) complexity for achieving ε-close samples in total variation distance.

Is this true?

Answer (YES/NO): NO